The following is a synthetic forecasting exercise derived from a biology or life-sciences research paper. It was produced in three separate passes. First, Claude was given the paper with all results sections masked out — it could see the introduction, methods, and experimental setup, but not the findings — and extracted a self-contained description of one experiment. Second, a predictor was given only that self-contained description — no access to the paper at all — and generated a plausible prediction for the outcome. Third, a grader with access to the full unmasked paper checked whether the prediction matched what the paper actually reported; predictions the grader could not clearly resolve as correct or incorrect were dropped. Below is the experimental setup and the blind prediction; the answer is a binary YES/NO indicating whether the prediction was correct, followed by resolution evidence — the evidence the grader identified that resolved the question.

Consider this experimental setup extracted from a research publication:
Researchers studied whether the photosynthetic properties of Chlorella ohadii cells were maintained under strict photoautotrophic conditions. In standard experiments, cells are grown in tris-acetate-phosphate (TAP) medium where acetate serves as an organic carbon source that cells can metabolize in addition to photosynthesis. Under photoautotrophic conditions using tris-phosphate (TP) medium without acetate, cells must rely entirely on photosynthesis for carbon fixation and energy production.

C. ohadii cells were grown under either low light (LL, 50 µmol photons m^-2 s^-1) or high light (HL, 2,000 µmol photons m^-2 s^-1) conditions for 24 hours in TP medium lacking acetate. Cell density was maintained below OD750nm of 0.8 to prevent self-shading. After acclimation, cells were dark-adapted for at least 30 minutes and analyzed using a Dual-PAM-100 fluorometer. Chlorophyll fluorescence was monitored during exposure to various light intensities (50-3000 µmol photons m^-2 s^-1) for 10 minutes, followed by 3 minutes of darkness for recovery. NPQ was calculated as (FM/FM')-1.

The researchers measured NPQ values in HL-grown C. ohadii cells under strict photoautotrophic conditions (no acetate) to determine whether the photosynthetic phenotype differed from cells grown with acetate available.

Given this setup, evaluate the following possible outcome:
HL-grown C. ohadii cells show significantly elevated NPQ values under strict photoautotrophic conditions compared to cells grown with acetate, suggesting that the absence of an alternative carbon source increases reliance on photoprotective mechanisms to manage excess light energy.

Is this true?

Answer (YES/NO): NO